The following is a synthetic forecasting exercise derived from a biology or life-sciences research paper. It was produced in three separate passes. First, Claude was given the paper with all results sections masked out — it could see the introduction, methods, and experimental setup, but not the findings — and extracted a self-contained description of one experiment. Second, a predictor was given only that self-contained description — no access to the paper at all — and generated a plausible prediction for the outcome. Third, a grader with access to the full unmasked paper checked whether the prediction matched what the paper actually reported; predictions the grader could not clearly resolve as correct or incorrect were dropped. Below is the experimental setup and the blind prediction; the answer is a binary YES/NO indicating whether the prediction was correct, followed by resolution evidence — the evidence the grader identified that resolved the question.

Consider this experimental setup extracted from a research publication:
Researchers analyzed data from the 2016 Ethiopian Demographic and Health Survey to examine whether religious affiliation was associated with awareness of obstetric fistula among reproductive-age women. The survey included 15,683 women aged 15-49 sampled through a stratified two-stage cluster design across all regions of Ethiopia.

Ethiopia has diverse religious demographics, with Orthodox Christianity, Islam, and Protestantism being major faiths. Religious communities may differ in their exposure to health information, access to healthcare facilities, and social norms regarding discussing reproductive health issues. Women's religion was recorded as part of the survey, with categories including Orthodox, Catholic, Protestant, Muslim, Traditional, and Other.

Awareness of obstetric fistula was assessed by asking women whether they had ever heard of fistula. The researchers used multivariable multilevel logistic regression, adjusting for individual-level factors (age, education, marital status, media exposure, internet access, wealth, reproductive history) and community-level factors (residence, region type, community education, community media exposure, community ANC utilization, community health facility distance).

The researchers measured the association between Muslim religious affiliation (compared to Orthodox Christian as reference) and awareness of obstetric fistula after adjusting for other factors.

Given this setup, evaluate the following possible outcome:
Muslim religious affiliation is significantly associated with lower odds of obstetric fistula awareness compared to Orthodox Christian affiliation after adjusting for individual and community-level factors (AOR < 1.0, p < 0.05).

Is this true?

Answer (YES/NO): YES